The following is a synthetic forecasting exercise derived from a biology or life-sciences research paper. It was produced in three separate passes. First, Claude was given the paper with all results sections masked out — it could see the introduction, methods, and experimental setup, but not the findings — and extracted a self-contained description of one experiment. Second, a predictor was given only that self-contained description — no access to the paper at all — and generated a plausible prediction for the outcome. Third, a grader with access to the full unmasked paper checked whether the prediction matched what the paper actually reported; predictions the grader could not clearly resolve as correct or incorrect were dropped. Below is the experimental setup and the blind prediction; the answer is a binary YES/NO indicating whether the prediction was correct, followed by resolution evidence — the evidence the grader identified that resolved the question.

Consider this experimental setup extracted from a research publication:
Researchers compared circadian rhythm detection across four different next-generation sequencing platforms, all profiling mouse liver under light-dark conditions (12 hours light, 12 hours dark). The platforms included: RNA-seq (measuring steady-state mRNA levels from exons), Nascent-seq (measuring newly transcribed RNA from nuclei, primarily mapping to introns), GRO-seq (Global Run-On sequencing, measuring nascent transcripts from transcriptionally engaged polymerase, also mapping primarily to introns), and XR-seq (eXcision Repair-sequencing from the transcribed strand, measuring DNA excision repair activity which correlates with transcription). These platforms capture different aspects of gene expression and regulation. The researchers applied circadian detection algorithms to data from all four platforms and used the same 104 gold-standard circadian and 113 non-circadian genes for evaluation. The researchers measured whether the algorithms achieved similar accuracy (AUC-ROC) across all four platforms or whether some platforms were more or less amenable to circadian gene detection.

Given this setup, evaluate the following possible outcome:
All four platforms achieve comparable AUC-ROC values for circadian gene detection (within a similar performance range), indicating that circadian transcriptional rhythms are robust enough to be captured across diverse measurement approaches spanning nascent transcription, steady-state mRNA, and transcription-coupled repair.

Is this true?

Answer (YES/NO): NO